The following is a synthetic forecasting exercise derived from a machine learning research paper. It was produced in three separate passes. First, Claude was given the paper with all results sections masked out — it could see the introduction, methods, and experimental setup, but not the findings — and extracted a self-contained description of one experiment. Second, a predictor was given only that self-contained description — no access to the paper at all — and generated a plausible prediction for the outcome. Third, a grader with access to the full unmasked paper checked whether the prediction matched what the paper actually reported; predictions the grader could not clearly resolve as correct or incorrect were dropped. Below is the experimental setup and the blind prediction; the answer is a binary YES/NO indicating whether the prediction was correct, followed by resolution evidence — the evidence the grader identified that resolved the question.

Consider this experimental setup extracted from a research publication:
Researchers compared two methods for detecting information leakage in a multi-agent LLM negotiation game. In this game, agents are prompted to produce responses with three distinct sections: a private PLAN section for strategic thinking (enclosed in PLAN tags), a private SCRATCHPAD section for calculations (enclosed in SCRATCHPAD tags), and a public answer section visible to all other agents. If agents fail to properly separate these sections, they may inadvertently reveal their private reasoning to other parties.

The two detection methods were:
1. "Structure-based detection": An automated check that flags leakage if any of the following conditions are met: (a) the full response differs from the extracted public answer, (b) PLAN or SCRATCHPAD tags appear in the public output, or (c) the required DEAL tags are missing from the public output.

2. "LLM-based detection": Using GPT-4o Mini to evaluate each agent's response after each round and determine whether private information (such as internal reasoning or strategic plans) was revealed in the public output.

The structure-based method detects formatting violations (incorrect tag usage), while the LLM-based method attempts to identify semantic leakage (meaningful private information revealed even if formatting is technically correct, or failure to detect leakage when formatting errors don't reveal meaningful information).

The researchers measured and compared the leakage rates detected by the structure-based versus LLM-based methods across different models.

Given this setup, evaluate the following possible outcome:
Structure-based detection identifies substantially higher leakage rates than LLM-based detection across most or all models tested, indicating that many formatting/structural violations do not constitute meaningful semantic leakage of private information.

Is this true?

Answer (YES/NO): NO